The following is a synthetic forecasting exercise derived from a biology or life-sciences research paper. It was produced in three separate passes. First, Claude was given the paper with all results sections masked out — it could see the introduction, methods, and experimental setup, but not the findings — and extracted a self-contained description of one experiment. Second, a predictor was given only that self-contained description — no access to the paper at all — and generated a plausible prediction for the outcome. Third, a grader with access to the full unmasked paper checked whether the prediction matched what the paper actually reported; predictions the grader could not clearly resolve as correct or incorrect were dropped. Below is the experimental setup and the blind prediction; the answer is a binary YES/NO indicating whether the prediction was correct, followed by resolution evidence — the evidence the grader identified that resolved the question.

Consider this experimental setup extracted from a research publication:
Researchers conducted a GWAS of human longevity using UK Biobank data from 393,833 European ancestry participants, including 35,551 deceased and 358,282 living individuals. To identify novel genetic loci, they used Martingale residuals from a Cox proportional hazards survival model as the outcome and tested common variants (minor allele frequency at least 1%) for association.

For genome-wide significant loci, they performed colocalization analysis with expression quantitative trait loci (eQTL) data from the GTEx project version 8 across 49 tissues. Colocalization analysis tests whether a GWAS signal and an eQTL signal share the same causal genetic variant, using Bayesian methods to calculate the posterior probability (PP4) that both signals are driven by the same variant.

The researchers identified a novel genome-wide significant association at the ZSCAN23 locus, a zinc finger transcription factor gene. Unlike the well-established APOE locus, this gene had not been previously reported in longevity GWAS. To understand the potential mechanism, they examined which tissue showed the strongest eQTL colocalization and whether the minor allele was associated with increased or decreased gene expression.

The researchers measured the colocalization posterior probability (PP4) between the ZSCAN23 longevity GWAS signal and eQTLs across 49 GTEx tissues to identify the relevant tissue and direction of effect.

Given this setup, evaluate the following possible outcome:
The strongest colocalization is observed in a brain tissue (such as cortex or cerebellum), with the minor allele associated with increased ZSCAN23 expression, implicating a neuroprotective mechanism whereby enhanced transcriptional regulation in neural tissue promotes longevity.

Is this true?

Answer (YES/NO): NO